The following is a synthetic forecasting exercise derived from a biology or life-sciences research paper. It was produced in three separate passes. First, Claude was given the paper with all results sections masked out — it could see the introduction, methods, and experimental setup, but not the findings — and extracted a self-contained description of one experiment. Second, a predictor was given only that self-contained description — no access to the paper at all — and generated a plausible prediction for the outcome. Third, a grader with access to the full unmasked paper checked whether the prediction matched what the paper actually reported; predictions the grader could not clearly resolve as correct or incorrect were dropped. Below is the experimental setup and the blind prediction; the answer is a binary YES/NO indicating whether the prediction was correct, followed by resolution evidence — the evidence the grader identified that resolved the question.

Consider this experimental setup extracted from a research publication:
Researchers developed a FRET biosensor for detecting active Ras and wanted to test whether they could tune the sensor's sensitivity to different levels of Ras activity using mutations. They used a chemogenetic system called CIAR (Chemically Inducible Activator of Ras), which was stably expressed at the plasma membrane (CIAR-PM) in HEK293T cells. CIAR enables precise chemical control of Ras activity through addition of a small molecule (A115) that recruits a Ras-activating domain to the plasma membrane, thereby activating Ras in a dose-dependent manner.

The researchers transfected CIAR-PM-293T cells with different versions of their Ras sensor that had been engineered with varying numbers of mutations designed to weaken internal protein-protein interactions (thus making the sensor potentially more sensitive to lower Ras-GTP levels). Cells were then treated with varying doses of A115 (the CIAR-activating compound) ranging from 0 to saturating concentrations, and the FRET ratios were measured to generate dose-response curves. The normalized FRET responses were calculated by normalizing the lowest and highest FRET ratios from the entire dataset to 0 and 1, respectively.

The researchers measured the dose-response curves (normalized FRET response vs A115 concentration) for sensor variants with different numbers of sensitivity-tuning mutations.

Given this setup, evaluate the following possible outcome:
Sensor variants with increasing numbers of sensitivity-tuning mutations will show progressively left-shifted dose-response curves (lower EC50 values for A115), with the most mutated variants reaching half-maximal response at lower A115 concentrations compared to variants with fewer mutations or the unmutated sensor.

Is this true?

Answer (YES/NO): NO